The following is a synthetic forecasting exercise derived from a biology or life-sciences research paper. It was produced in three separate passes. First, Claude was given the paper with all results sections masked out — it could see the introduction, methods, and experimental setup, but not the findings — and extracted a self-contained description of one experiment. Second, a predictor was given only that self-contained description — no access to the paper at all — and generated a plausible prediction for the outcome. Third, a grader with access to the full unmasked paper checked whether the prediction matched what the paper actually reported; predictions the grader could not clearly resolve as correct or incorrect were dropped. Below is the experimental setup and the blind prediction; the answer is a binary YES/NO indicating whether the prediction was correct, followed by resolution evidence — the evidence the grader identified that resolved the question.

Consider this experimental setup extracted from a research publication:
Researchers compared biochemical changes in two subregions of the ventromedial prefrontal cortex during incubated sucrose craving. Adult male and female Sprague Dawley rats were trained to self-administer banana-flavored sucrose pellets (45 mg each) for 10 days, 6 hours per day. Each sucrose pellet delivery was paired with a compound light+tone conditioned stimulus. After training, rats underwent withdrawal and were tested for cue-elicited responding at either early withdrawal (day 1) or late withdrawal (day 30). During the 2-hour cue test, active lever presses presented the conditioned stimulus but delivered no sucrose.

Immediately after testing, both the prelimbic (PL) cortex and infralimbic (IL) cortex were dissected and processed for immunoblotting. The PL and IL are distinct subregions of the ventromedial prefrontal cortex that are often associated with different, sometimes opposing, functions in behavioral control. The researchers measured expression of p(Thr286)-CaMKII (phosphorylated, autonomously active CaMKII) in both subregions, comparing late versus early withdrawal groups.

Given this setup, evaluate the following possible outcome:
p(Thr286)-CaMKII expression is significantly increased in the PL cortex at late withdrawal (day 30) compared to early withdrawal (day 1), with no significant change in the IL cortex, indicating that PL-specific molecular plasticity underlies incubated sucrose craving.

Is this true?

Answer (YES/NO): NO